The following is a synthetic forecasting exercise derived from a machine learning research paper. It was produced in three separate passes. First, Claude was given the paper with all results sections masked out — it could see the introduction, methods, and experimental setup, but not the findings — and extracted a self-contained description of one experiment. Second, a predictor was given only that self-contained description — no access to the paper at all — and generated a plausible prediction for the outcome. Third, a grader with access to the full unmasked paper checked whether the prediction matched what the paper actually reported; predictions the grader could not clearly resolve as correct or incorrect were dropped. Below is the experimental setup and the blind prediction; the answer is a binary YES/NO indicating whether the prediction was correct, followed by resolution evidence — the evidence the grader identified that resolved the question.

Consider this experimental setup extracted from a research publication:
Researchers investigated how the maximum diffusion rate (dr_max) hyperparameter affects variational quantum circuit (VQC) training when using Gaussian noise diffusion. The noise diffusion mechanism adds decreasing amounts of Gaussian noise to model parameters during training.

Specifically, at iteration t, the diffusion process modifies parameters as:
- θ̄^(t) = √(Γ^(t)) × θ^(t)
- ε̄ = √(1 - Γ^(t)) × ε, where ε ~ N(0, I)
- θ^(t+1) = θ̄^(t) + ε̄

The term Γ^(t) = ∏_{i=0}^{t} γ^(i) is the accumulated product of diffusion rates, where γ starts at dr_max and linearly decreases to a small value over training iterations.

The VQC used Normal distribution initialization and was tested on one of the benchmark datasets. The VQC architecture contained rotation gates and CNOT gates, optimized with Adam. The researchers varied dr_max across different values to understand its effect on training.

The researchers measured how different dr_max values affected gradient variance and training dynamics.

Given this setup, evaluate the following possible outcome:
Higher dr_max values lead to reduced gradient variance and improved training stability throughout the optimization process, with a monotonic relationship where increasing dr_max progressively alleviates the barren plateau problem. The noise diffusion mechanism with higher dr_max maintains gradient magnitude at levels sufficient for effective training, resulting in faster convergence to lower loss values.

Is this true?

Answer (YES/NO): NO